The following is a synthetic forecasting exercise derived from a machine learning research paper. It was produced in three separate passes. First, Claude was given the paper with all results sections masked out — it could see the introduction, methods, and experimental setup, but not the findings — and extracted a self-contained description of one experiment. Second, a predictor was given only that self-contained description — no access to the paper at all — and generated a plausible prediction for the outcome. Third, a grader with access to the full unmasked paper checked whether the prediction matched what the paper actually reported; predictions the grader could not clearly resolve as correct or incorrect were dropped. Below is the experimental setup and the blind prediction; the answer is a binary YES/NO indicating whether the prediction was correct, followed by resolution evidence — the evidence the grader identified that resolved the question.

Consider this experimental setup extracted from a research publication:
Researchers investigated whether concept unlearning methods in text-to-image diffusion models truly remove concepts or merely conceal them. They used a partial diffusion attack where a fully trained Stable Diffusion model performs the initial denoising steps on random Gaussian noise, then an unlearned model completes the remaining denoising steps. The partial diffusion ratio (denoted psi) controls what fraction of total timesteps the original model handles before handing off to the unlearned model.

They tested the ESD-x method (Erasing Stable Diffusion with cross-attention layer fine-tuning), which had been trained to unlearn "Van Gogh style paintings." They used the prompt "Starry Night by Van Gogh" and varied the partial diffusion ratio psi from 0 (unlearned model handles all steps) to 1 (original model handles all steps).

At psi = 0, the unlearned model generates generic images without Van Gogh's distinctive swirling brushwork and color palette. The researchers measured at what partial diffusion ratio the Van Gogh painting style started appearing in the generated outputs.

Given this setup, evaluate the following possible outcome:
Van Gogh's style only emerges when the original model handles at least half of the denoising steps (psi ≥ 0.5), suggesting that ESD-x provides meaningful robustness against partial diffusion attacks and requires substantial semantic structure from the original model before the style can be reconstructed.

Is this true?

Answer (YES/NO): NO